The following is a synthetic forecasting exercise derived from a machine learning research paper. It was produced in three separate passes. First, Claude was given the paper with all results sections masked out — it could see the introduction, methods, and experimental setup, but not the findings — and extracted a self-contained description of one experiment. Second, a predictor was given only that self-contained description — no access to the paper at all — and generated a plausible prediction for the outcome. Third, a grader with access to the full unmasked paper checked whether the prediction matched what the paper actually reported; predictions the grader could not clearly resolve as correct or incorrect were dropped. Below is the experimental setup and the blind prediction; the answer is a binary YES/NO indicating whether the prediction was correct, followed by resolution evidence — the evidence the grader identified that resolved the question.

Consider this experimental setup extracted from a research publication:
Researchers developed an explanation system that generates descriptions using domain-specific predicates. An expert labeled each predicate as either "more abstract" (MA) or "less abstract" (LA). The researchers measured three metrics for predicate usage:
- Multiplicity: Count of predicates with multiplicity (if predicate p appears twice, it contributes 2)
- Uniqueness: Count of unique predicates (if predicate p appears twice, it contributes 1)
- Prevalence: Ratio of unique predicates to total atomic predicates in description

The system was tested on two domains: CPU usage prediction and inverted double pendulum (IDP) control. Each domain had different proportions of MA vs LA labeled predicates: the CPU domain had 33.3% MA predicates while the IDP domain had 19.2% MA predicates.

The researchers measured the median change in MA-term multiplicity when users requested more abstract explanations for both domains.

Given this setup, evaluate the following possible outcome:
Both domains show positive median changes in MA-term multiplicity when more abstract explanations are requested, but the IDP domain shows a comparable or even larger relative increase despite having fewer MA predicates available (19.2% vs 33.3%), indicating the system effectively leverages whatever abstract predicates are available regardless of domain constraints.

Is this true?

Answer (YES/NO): NO